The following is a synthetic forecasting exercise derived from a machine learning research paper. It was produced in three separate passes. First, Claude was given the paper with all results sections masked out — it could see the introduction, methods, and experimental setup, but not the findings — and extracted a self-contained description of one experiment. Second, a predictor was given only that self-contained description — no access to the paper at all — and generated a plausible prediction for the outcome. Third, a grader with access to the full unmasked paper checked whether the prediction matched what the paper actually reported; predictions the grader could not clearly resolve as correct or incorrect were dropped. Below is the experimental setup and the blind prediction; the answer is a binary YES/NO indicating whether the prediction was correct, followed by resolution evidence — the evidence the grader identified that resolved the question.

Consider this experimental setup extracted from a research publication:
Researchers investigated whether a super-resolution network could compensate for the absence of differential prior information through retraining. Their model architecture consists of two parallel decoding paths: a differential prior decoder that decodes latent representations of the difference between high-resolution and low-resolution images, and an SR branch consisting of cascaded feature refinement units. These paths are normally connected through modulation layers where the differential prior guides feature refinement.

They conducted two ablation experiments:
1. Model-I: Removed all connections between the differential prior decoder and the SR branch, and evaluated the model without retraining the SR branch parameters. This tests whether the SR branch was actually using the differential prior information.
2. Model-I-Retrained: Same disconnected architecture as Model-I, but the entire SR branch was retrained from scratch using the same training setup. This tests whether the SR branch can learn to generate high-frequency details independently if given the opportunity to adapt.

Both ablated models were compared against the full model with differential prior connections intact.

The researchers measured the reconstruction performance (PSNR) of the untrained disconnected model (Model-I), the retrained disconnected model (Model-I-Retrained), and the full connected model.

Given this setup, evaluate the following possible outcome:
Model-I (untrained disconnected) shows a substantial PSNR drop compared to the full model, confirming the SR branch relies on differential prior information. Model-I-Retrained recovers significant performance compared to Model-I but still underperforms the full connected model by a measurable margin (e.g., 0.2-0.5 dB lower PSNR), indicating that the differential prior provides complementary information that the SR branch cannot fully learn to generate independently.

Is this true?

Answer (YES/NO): YES